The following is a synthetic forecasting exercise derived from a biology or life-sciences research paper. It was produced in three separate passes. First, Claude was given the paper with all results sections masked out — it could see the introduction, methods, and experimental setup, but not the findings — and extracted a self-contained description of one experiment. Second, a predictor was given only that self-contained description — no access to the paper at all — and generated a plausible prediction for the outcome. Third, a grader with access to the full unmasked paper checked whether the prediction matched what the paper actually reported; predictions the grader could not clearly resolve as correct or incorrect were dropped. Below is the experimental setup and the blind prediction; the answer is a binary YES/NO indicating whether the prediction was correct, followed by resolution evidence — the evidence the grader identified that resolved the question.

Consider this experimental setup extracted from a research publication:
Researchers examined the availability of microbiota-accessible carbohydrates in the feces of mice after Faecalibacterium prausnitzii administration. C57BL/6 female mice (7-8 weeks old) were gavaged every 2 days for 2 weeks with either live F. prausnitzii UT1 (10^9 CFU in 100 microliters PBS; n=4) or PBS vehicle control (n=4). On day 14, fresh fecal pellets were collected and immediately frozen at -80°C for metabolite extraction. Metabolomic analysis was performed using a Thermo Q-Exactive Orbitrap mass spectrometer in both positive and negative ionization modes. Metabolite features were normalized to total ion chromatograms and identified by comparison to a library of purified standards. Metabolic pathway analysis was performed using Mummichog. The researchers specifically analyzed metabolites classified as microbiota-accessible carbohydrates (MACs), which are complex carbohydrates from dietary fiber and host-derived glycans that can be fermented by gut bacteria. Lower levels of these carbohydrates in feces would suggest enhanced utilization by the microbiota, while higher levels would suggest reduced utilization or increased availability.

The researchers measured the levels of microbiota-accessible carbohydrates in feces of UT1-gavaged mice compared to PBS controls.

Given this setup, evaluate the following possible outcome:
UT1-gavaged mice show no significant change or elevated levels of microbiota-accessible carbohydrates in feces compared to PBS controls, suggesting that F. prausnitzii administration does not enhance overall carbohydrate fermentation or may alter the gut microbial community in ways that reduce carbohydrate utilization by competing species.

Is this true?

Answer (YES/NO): NO